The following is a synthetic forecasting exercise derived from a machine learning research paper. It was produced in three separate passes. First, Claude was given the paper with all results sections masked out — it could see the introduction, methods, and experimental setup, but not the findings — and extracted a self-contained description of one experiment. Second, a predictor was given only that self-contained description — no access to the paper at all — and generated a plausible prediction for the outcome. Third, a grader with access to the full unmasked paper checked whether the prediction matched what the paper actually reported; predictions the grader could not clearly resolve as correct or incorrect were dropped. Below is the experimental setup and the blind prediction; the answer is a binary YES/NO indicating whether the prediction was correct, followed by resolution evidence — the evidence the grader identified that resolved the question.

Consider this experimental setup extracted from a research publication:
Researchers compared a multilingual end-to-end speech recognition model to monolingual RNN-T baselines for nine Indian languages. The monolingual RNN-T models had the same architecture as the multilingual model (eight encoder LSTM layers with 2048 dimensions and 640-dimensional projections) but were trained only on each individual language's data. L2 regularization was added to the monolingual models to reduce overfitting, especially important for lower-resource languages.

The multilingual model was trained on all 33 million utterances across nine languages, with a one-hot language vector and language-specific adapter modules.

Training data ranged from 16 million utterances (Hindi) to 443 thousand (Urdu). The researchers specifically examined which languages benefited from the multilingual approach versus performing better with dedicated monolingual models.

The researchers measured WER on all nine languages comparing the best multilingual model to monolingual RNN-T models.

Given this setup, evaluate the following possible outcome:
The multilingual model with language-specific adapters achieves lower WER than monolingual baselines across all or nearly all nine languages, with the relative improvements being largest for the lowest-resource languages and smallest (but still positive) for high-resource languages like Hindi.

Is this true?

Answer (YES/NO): YES